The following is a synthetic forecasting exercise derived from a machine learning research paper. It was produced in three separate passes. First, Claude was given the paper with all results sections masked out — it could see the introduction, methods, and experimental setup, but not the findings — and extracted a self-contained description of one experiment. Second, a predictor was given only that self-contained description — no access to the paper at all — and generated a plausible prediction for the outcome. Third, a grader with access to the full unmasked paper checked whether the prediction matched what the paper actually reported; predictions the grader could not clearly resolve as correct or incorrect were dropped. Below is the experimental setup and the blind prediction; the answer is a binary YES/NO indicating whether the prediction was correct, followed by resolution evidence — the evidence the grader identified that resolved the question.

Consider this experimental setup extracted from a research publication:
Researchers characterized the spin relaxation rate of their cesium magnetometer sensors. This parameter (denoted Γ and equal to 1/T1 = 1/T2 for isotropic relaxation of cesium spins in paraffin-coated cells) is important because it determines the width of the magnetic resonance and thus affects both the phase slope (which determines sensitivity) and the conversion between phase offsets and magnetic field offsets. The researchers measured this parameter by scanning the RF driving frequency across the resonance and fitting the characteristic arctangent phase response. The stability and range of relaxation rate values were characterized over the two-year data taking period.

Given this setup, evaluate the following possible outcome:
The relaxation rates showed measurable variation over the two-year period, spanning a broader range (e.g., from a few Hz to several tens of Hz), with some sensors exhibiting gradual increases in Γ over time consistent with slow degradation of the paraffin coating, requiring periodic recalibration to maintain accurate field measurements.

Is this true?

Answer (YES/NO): NO